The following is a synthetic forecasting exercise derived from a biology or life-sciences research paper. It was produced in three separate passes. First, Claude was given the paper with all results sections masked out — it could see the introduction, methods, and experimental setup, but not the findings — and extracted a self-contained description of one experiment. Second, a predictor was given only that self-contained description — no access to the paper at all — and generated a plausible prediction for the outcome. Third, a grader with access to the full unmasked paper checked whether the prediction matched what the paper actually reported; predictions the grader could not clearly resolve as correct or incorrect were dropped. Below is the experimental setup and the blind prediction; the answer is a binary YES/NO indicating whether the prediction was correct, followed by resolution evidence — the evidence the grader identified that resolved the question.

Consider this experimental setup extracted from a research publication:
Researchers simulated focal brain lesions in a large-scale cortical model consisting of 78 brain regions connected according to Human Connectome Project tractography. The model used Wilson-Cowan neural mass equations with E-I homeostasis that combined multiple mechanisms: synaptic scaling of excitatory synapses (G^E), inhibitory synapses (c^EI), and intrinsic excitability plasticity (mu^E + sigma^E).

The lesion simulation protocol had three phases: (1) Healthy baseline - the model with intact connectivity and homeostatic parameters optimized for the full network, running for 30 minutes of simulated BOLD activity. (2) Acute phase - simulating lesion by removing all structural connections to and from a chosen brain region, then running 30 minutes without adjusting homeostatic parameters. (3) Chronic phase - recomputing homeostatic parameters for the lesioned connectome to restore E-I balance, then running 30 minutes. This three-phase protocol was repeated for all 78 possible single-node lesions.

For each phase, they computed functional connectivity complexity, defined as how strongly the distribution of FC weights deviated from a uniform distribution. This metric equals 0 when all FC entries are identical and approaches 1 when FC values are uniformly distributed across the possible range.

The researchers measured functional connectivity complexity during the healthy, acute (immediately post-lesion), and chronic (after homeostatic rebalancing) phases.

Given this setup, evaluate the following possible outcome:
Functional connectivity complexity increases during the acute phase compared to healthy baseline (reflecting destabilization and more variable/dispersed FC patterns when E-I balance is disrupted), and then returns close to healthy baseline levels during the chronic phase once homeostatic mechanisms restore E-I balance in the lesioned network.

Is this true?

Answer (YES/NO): NO